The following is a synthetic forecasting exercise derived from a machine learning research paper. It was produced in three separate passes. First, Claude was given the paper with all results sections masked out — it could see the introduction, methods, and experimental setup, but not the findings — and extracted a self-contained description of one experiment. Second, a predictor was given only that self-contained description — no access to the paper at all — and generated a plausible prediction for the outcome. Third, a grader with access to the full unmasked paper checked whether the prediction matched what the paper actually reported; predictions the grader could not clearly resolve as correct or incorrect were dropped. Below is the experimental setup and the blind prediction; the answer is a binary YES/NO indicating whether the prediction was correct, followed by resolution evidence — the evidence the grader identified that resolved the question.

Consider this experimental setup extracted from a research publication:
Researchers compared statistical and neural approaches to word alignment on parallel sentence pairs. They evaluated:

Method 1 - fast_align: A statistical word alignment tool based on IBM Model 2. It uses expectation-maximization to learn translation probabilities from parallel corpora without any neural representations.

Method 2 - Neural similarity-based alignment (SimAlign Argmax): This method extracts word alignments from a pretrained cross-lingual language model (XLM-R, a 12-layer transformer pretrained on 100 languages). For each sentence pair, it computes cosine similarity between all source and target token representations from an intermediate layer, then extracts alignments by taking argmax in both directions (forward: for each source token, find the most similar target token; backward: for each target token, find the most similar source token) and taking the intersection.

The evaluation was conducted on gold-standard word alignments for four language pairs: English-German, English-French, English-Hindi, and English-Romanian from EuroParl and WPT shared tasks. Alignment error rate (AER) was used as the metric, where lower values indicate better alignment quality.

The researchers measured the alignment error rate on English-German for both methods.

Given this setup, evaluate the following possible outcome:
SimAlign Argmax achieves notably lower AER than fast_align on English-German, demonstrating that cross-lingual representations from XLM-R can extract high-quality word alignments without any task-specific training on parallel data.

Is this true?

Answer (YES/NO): YES